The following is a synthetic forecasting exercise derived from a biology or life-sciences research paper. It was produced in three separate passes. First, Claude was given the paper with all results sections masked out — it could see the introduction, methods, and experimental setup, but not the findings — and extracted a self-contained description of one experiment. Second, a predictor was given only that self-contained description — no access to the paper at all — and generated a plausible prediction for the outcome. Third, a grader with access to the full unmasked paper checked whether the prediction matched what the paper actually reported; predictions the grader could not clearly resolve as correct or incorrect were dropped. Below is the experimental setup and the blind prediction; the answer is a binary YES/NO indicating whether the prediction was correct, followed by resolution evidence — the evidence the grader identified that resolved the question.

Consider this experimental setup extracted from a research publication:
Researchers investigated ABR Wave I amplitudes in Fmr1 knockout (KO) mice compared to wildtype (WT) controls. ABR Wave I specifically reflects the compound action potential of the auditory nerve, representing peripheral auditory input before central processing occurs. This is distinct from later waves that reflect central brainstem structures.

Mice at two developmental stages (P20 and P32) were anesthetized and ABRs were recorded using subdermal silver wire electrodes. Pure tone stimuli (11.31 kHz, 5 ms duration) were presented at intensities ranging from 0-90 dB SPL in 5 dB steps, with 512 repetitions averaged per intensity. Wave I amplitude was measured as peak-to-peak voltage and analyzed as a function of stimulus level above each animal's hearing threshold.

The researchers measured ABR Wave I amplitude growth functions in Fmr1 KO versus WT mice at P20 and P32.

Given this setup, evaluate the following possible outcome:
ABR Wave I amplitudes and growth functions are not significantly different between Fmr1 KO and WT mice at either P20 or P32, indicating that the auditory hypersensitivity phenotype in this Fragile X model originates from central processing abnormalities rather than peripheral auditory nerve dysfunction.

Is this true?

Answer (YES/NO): NO